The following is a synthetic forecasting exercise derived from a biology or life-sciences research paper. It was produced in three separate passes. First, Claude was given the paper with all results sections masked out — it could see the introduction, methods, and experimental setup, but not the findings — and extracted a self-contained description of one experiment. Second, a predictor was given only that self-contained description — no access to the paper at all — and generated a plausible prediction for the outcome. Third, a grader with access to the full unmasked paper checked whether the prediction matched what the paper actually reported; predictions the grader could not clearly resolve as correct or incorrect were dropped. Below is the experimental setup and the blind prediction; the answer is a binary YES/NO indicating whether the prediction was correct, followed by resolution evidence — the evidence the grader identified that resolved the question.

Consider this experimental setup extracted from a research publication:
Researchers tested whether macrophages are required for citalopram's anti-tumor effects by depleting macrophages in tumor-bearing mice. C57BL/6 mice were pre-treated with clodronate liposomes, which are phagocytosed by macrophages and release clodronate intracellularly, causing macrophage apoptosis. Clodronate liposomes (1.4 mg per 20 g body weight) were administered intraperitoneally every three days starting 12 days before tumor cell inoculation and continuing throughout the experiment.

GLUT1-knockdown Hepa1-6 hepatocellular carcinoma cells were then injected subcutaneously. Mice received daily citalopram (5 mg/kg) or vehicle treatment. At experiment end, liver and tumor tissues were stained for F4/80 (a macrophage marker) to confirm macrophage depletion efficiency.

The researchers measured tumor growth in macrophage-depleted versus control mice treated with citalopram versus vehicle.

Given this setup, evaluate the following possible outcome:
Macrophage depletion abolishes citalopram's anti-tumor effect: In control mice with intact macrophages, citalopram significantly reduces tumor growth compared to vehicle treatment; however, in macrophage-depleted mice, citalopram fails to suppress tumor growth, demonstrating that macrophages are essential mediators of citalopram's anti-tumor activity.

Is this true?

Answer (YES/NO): YES